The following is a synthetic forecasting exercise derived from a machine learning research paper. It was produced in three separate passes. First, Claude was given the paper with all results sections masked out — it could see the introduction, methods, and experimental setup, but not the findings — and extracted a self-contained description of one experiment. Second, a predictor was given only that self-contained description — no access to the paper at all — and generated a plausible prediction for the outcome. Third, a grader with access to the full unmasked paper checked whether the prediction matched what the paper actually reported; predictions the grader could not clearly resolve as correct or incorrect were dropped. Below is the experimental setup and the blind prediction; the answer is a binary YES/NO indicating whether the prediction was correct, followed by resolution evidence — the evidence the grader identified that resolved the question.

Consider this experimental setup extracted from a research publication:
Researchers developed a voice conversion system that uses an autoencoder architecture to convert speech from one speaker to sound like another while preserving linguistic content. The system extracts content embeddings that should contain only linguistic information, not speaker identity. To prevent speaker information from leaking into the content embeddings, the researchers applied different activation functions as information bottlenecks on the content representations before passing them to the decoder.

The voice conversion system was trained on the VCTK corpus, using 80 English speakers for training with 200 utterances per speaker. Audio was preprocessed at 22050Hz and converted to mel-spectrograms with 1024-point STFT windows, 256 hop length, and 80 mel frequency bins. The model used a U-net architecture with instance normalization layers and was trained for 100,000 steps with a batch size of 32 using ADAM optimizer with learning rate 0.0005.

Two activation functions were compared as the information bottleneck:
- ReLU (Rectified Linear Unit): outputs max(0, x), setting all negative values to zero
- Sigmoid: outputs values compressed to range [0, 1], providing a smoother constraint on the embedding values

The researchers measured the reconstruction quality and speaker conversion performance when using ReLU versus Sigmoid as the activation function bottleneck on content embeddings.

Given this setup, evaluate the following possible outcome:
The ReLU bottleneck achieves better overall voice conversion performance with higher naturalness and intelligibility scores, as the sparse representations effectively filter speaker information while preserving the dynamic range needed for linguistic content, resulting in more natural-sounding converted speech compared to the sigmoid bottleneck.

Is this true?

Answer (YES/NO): NO